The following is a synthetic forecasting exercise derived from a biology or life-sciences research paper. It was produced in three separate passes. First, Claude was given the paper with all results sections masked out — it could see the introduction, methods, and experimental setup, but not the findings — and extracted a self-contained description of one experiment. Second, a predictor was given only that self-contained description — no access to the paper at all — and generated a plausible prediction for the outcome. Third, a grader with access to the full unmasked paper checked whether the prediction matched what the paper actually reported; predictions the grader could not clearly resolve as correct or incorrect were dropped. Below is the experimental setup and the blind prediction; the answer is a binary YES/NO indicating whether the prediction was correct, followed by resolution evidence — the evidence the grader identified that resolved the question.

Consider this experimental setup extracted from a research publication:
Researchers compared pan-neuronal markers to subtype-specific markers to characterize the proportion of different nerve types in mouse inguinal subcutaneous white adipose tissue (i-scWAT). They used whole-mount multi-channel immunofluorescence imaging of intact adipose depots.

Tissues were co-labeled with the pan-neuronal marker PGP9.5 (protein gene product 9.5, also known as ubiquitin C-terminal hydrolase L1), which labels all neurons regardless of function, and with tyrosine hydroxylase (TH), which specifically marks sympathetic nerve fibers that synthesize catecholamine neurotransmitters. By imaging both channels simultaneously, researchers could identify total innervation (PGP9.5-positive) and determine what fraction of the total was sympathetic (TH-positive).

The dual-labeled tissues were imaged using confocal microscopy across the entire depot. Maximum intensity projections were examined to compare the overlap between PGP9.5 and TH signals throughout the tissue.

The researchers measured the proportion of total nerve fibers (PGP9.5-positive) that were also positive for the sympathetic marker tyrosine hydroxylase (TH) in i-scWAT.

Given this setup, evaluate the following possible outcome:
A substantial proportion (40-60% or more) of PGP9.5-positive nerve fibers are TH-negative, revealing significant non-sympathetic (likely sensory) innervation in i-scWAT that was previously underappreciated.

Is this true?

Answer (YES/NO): NO